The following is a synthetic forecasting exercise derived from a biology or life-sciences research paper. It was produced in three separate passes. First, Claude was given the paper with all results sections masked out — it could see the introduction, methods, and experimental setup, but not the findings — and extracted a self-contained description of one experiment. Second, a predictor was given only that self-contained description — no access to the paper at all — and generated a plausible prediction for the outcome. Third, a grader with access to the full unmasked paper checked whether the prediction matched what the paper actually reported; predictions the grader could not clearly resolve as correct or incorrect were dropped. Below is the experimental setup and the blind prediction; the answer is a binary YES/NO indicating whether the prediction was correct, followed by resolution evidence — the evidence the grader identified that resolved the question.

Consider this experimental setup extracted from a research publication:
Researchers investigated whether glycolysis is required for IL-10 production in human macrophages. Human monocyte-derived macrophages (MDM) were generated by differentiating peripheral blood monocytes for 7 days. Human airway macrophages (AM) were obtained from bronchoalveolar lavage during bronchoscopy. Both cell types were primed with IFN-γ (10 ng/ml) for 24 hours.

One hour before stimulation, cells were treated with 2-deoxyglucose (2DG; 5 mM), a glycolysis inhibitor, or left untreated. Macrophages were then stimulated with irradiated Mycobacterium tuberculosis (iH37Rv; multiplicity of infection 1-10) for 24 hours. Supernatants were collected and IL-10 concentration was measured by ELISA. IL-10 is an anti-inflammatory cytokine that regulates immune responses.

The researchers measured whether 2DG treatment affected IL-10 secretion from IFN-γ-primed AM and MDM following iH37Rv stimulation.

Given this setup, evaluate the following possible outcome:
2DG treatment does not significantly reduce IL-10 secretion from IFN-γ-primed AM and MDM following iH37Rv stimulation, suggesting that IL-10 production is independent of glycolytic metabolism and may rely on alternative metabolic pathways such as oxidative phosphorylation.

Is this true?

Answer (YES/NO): NO